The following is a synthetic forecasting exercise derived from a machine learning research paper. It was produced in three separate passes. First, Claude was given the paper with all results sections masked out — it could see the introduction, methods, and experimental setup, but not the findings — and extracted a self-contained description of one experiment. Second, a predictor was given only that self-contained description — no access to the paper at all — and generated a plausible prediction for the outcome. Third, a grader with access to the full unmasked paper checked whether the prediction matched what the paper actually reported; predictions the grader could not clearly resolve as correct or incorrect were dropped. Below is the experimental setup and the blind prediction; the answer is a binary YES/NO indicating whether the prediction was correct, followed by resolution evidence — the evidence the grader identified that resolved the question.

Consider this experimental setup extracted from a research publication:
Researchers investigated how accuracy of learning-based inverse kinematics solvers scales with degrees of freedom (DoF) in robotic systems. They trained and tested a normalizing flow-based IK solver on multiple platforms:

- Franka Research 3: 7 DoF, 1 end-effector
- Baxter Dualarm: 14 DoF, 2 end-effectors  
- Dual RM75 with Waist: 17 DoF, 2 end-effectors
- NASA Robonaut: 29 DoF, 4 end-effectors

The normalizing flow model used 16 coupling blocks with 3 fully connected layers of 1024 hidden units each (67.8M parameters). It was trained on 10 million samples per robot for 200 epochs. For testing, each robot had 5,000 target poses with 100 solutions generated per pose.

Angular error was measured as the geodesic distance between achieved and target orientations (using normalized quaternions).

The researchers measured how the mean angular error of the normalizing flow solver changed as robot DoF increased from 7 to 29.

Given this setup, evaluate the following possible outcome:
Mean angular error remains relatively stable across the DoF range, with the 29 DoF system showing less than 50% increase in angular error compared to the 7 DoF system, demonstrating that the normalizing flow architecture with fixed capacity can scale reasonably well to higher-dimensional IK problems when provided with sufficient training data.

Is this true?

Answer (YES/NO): NO